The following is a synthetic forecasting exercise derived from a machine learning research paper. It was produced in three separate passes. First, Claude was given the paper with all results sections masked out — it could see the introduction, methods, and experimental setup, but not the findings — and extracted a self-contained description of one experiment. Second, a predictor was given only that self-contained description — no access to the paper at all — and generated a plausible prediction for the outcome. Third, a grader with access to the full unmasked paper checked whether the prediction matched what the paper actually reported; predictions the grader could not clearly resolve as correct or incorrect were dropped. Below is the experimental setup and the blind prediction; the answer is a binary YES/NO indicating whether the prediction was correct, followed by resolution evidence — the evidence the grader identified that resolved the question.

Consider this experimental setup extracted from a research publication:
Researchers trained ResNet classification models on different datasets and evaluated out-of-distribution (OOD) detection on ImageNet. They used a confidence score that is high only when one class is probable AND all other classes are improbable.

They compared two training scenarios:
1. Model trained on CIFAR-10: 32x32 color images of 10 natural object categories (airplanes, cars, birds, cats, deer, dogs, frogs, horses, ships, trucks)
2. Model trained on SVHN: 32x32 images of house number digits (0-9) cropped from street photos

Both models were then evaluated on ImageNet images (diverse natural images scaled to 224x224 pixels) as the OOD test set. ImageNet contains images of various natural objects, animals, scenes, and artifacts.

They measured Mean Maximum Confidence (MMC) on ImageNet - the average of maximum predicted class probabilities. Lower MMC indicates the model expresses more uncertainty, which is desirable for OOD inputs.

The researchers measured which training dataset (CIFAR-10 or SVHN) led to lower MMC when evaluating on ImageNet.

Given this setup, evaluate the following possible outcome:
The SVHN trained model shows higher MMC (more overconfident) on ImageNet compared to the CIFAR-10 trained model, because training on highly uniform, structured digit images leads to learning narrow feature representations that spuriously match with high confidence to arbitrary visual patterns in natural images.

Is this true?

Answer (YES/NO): NO